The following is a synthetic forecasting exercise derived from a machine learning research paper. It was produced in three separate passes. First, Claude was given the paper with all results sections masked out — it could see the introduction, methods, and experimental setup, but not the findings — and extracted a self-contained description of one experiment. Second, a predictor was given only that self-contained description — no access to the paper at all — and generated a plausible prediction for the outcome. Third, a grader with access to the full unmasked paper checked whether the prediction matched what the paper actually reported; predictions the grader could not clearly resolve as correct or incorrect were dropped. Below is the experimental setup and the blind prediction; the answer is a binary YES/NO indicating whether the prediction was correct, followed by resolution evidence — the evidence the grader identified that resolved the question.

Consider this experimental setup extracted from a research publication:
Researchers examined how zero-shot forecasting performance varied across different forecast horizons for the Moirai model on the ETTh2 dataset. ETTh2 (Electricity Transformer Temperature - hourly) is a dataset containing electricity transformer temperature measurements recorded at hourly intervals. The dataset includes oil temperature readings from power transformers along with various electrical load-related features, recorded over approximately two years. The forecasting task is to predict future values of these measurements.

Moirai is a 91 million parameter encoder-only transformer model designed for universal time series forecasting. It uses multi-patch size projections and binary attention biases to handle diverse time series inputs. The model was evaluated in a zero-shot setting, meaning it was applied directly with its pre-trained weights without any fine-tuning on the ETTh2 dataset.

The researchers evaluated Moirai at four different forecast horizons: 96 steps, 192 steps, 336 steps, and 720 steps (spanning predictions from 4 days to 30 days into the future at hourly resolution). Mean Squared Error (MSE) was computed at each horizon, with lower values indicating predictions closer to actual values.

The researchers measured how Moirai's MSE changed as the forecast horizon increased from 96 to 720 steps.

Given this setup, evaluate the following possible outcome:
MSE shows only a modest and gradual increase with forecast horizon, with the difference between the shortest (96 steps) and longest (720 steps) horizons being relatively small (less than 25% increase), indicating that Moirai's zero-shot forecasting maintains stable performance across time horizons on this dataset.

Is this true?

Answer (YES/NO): NO